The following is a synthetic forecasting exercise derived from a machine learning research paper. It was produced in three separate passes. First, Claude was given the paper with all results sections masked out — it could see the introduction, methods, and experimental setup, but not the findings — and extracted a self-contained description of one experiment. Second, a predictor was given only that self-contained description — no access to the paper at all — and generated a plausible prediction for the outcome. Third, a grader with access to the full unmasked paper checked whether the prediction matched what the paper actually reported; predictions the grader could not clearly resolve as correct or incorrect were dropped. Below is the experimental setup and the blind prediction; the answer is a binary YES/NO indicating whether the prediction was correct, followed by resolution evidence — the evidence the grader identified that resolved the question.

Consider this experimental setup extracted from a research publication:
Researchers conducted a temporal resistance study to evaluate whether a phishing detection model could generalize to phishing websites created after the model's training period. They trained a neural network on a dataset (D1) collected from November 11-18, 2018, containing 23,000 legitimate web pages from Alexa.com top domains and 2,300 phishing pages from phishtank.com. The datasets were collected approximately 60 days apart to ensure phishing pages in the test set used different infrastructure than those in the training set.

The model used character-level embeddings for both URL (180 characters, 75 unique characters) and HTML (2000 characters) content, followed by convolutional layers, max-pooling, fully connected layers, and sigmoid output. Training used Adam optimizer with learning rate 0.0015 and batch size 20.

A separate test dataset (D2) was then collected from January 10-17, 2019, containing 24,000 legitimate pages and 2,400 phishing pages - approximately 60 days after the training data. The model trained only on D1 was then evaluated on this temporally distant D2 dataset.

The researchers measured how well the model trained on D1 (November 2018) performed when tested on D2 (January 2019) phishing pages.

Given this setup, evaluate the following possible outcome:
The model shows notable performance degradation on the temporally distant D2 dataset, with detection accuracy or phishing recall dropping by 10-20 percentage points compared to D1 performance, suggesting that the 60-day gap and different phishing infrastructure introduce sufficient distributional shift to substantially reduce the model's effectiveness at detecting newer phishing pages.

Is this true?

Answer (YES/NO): NO